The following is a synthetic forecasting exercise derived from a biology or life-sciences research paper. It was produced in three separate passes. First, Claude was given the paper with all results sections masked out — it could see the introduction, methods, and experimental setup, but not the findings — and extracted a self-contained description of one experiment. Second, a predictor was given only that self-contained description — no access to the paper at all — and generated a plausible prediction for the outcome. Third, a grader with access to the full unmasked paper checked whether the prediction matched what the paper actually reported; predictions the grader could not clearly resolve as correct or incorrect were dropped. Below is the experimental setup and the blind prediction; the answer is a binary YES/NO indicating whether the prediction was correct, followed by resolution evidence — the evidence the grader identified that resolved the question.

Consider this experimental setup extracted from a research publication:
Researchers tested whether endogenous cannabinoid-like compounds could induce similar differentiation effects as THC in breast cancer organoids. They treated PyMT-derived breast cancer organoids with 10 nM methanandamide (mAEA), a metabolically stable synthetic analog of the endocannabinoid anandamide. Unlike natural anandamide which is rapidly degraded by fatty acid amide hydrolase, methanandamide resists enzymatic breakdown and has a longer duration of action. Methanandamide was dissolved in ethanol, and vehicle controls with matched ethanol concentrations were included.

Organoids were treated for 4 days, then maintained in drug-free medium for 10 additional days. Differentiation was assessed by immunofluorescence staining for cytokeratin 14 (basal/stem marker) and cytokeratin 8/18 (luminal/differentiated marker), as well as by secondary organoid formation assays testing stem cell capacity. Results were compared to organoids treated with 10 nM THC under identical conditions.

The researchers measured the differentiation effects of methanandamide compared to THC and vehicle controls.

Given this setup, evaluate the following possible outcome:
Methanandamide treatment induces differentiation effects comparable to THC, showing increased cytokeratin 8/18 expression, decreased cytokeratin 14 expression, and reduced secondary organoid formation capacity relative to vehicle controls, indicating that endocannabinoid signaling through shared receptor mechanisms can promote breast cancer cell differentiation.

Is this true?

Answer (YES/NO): NO